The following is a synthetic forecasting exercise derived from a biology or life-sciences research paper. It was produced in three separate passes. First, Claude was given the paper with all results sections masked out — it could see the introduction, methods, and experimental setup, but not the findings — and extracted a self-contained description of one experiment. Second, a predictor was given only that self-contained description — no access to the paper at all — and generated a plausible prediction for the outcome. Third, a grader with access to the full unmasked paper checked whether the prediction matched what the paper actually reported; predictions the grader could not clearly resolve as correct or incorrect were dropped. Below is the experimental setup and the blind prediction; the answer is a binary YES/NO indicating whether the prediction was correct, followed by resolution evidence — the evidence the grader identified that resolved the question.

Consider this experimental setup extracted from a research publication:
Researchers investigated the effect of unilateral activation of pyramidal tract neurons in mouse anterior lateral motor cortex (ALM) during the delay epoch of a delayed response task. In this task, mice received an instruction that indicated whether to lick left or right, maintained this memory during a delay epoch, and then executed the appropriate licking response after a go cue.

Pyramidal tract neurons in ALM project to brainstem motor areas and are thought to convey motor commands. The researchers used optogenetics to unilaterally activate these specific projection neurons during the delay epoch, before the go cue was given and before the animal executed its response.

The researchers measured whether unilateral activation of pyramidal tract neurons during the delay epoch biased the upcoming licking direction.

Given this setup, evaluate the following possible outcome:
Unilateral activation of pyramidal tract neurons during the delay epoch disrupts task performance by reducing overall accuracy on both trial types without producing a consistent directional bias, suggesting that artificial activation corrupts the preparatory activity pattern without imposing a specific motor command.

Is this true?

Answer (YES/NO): NO